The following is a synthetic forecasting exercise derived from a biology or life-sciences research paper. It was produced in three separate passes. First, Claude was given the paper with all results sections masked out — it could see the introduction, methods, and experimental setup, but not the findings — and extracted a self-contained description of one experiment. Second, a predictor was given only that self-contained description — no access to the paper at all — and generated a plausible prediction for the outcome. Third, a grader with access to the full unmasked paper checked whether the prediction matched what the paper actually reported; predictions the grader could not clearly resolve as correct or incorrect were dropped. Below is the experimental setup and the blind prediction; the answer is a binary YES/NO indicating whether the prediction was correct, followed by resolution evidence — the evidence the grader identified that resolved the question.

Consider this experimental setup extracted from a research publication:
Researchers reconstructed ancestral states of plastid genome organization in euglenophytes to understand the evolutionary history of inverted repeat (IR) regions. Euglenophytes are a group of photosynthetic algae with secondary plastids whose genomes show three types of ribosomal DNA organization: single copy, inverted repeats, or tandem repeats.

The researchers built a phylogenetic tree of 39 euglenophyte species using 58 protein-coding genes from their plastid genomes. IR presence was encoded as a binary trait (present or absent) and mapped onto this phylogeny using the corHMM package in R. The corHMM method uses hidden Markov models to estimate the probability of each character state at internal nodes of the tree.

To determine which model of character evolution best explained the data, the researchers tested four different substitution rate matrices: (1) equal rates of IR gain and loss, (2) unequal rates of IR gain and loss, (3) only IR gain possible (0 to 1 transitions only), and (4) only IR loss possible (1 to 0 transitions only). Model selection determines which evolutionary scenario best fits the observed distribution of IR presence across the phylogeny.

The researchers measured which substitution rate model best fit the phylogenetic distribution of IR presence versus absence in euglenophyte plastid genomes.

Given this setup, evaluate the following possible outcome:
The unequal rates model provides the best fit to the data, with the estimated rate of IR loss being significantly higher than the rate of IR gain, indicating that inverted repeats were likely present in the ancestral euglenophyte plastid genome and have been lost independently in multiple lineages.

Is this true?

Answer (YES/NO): NO